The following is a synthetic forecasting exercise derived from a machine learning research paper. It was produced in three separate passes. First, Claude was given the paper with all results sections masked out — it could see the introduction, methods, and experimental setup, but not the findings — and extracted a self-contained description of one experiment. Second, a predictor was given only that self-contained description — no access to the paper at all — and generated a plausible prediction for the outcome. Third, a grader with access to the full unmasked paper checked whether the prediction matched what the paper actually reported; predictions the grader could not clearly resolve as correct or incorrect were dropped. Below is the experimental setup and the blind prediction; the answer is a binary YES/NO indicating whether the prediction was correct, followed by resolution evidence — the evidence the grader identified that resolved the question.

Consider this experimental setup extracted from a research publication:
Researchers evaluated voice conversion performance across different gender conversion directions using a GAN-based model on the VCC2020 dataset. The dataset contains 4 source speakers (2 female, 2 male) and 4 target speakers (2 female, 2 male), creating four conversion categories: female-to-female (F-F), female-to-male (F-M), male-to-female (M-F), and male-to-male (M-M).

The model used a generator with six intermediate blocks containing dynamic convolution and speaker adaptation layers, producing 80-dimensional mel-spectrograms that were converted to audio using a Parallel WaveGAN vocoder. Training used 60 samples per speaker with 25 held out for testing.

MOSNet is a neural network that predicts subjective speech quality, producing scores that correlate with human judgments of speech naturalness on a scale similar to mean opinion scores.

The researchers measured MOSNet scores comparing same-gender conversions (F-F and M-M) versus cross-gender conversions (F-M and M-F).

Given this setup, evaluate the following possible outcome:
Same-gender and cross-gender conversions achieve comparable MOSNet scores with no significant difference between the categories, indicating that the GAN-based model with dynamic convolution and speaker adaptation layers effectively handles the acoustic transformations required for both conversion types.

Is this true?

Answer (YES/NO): YES